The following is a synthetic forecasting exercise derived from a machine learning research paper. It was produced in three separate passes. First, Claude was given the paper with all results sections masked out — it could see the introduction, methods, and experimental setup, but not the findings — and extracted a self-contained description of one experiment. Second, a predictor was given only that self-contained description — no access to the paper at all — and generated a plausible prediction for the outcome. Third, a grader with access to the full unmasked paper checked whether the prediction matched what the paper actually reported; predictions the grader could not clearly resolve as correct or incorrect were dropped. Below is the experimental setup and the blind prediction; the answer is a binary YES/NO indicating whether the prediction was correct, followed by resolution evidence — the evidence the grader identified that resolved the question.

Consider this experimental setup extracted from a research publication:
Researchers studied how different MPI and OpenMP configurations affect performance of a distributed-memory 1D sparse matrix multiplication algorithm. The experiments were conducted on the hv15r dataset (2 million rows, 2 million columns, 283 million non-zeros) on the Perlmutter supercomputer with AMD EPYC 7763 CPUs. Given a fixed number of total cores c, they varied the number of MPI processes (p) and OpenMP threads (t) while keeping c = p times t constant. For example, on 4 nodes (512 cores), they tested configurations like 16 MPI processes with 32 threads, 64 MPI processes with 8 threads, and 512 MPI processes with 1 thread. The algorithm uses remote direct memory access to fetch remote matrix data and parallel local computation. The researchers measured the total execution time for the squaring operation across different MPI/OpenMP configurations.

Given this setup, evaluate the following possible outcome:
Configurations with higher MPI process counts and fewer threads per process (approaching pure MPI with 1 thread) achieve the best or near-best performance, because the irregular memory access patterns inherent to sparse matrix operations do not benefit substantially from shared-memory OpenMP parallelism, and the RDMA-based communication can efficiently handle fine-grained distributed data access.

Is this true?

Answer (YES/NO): NO